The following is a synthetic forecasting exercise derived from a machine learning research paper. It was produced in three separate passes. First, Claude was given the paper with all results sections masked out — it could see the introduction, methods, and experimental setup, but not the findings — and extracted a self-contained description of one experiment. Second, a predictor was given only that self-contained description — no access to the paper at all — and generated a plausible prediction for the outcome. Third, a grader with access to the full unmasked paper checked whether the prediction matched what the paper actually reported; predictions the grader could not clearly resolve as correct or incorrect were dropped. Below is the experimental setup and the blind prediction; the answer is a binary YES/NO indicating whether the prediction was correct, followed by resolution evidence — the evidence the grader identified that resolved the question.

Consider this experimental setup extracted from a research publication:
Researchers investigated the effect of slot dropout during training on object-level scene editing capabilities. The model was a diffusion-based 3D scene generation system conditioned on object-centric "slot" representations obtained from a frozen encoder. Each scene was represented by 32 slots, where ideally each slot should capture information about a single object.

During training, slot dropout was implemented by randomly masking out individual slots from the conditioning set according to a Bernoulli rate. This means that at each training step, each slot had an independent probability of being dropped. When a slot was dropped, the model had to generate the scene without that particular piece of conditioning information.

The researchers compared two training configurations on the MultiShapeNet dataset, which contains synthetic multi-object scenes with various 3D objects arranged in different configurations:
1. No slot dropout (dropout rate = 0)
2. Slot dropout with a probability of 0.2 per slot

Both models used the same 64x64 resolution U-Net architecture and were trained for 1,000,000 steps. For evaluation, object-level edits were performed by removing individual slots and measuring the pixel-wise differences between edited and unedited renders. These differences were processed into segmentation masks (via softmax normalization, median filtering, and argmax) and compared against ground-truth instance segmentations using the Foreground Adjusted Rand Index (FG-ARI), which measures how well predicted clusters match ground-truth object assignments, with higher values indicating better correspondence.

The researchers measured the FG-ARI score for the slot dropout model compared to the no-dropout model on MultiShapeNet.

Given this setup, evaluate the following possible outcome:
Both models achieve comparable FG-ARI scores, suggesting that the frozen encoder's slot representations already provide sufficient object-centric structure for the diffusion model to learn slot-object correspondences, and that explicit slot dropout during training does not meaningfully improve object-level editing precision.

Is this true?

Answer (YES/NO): NO